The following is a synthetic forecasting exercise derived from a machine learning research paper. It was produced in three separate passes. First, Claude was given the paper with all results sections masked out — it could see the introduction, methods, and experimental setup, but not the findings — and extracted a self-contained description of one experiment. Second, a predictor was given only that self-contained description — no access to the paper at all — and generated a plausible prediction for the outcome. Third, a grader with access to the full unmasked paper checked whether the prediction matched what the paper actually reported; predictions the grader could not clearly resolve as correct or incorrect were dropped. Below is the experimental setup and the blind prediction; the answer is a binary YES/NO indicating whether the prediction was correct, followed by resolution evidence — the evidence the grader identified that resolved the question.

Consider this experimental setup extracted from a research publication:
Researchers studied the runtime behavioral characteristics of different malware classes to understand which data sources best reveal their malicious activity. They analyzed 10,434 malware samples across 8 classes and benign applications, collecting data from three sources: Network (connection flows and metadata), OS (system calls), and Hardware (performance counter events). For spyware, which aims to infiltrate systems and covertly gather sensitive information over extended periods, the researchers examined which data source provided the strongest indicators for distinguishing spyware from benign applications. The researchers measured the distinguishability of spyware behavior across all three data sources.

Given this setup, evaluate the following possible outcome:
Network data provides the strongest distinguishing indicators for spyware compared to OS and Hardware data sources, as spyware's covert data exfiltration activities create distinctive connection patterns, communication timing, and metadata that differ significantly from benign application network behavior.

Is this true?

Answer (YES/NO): NO